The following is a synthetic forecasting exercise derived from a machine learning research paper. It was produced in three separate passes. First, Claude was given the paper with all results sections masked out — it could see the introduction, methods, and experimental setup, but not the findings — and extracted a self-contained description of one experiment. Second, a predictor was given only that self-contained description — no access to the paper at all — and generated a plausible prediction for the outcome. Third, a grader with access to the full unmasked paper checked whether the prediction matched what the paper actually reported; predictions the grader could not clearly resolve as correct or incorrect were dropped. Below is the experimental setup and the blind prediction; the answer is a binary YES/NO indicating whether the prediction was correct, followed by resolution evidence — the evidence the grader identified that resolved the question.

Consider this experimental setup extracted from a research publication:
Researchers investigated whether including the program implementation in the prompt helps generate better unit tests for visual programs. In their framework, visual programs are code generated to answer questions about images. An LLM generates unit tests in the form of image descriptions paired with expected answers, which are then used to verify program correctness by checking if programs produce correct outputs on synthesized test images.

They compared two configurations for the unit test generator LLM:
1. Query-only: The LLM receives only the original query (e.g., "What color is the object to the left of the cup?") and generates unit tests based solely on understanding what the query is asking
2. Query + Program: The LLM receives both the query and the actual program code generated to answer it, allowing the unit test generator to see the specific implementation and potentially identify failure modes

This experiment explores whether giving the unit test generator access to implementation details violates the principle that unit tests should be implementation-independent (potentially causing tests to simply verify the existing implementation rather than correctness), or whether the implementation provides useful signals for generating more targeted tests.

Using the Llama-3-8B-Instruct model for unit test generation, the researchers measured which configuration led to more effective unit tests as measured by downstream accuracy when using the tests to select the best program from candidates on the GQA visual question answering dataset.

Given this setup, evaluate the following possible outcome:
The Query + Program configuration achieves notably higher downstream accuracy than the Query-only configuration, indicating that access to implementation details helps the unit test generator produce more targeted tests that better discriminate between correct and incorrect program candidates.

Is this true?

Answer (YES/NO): NO